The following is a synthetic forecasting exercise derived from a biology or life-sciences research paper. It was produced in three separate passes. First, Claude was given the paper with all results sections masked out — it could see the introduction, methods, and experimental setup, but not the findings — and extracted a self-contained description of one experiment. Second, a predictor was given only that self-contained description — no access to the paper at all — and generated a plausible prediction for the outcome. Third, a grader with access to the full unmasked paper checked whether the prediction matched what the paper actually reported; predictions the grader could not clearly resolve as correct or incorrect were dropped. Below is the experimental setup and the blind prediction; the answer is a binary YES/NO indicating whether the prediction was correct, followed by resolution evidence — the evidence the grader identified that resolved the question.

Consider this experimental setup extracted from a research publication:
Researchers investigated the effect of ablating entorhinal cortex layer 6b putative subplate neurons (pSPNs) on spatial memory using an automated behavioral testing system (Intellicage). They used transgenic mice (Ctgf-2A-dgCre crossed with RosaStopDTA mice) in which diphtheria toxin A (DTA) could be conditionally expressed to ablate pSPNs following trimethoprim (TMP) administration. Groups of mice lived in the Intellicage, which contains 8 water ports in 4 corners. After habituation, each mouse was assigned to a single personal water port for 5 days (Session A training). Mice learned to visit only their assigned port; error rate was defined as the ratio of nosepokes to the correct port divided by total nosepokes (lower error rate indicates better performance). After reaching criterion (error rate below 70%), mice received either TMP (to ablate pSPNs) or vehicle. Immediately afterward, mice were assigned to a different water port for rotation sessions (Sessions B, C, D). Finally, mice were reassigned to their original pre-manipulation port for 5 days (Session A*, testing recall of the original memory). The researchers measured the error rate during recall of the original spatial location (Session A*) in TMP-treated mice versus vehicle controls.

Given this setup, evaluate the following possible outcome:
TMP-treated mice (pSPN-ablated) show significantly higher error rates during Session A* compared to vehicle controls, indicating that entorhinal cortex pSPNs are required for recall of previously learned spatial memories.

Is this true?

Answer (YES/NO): NO